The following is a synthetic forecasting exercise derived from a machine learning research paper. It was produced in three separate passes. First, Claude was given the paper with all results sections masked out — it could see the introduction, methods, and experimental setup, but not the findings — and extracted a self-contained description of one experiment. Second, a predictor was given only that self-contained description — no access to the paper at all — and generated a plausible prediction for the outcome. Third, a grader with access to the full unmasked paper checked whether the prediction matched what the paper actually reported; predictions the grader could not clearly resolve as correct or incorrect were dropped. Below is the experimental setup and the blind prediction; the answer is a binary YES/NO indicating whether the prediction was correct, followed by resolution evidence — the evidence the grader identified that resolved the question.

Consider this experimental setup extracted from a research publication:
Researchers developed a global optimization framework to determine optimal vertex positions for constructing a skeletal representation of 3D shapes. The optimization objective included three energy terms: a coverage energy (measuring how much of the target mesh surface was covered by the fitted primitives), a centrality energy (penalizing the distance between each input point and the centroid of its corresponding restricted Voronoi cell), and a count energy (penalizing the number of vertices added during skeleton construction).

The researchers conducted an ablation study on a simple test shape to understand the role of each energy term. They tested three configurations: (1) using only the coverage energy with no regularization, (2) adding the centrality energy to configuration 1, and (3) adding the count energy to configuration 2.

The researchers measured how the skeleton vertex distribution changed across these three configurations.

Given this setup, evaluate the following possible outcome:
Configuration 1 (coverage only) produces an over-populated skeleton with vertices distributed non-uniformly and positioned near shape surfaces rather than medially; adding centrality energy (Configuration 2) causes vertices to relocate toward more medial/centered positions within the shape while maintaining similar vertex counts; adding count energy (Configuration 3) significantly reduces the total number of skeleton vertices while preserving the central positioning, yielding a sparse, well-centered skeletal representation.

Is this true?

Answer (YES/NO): NO